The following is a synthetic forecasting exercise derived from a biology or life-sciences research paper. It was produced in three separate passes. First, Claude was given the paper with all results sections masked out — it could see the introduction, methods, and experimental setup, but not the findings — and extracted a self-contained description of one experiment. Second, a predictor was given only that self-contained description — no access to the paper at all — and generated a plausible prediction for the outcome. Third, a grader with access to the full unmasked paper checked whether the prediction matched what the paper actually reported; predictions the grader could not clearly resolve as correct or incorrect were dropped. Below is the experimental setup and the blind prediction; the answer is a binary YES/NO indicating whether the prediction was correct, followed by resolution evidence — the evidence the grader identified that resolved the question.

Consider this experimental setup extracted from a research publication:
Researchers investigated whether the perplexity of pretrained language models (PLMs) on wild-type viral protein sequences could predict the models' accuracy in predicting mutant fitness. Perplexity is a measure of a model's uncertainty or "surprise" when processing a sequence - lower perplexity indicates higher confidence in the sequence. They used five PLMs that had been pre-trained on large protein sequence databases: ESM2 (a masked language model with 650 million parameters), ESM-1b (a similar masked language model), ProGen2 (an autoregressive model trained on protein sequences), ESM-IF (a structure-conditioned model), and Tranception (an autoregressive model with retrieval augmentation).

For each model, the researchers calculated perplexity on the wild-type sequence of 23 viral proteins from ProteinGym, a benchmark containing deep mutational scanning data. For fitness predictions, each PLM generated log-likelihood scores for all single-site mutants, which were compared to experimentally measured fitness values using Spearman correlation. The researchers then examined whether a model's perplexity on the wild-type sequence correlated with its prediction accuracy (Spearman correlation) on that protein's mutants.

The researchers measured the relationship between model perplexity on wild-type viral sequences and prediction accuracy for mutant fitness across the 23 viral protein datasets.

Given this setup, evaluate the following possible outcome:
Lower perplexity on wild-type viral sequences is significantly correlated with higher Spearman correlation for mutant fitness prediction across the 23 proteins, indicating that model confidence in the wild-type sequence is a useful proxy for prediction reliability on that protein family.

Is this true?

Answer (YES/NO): YES